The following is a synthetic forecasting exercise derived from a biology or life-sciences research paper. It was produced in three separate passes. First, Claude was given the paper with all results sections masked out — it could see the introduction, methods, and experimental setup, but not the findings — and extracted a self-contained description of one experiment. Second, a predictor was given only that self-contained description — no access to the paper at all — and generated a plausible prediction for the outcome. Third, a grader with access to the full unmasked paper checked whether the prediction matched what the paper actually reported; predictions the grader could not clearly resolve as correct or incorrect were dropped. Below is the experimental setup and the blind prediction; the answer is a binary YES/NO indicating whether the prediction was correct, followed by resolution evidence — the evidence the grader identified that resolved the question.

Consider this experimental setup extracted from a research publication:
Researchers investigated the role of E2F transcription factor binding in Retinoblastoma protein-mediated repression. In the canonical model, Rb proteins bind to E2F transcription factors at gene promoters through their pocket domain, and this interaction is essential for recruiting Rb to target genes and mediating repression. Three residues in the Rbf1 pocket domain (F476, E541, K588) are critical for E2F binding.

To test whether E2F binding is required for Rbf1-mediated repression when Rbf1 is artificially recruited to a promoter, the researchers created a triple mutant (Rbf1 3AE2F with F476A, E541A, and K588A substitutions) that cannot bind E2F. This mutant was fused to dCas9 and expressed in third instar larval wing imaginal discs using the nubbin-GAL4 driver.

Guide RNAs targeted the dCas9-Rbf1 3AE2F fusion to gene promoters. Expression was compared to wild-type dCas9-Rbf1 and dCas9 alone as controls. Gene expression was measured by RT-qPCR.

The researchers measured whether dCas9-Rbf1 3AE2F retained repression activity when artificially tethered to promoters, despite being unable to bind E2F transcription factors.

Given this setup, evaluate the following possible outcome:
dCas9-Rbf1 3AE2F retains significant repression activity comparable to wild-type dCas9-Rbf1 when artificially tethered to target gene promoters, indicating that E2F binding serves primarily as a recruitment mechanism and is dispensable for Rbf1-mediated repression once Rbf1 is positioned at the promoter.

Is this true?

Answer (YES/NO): NO